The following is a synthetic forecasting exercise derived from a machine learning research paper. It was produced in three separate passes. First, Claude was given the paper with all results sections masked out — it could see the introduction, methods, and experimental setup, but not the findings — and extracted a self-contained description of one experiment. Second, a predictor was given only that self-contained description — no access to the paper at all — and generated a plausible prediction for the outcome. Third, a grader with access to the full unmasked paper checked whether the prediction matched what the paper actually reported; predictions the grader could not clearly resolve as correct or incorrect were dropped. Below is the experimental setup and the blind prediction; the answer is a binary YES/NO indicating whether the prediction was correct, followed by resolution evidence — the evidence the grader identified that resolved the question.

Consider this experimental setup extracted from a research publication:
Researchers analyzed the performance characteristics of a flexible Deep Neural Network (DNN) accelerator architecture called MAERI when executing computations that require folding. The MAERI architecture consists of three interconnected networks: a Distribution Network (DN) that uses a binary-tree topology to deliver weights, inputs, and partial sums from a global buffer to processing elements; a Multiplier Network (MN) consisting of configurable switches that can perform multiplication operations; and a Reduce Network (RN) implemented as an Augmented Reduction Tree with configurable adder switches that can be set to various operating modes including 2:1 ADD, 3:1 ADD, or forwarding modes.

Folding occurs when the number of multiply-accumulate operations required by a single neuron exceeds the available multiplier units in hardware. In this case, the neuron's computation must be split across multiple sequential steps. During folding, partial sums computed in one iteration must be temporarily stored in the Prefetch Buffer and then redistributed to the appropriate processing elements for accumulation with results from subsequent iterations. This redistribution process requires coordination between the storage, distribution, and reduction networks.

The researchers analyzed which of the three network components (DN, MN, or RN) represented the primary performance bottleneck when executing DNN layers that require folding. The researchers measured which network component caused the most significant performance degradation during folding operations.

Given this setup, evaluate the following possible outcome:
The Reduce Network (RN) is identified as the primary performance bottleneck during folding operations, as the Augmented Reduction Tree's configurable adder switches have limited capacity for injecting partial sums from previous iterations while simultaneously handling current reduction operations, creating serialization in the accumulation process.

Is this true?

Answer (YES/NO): YES